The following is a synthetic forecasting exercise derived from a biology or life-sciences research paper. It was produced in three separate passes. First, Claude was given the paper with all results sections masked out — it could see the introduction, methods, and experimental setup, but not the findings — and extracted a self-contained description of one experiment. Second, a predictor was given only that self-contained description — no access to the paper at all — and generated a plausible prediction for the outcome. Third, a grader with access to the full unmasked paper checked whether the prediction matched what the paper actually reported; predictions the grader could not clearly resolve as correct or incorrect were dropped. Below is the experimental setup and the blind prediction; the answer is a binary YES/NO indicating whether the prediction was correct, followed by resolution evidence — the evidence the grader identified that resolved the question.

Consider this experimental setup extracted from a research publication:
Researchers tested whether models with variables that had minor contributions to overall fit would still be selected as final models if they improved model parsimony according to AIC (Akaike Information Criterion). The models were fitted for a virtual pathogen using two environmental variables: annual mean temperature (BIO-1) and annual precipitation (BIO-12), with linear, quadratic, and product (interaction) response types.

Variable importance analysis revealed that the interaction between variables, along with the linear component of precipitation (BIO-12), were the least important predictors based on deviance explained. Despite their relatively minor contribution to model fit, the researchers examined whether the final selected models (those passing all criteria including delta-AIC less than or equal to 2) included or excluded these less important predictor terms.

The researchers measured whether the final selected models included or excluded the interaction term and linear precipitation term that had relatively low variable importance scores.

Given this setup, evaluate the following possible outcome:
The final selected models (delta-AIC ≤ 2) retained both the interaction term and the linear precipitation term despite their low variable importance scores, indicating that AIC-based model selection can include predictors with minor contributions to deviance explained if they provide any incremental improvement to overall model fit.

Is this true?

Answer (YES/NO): YES